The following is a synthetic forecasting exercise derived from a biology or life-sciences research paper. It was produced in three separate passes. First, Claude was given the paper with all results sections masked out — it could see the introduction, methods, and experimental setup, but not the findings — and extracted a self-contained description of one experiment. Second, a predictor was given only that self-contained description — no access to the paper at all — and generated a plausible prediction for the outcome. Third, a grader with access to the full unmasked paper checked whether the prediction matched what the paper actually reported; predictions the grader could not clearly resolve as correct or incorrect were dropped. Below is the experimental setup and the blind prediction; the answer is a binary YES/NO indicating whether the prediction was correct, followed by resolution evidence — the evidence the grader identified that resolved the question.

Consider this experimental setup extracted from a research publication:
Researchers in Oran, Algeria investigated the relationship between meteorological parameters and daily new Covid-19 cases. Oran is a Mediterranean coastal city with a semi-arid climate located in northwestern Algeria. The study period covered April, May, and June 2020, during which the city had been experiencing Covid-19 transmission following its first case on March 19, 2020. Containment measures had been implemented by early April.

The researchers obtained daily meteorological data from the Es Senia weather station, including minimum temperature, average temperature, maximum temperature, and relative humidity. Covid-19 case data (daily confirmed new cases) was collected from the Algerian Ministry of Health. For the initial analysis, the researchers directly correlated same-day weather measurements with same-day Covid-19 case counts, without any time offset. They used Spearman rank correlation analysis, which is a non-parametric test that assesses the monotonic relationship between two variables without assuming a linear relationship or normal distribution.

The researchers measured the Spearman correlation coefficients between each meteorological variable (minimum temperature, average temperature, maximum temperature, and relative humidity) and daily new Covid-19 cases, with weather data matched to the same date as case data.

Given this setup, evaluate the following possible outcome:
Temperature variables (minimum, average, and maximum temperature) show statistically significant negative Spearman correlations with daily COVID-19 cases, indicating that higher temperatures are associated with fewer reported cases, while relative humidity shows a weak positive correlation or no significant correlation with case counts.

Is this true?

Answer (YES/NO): NO